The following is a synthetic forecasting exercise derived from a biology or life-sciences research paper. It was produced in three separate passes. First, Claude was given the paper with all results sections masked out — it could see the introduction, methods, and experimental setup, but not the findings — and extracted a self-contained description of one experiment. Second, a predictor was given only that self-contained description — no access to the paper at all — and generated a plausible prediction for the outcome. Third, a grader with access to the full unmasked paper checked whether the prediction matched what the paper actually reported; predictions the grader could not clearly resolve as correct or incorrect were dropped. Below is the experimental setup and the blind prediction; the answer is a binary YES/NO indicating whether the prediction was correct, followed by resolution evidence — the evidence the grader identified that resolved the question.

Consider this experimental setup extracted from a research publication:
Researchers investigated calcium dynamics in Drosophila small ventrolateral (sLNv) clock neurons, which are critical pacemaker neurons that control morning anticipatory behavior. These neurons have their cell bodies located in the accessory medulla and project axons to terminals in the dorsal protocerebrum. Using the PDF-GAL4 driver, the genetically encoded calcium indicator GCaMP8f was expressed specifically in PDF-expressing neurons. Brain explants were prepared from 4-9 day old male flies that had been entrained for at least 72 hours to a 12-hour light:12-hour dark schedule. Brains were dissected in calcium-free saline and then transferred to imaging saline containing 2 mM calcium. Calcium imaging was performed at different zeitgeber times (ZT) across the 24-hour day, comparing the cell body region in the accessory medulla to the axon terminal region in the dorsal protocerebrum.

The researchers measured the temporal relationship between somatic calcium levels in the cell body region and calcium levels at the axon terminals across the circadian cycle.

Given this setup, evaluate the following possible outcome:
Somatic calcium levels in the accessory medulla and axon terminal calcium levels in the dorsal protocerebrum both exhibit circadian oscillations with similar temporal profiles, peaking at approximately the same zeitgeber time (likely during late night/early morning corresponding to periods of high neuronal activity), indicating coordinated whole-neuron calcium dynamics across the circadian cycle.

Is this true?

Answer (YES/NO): NO